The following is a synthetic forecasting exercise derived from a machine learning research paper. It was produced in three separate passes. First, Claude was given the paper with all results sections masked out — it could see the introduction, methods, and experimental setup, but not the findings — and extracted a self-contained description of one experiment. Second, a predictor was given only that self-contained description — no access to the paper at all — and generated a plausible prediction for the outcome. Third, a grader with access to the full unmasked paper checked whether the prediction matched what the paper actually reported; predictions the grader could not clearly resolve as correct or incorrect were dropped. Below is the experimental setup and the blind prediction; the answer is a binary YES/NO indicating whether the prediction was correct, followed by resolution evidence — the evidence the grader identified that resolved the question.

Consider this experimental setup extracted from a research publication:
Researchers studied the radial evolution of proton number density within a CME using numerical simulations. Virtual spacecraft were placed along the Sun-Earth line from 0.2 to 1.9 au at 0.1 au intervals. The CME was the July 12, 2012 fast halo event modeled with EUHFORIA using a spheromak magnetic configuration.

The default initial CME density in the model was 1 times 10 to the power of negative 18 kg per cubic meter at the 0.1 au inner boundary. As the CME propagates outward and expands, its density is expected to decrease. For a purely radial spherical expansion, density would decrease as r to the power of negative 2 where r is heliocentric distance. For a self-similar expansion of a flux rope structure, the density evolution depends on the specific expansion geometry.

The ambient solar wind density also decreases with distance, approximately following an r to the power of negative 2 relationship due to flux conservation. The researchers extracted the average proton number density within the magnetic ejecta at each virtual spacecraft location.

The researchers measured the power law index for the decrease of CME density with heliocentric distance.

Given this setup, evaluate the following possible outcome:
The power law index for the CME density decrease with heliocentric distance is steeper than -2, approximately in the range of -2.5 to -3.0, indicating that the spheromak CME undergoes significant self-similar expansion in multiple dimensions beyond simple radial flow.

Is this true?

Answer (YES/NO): NO